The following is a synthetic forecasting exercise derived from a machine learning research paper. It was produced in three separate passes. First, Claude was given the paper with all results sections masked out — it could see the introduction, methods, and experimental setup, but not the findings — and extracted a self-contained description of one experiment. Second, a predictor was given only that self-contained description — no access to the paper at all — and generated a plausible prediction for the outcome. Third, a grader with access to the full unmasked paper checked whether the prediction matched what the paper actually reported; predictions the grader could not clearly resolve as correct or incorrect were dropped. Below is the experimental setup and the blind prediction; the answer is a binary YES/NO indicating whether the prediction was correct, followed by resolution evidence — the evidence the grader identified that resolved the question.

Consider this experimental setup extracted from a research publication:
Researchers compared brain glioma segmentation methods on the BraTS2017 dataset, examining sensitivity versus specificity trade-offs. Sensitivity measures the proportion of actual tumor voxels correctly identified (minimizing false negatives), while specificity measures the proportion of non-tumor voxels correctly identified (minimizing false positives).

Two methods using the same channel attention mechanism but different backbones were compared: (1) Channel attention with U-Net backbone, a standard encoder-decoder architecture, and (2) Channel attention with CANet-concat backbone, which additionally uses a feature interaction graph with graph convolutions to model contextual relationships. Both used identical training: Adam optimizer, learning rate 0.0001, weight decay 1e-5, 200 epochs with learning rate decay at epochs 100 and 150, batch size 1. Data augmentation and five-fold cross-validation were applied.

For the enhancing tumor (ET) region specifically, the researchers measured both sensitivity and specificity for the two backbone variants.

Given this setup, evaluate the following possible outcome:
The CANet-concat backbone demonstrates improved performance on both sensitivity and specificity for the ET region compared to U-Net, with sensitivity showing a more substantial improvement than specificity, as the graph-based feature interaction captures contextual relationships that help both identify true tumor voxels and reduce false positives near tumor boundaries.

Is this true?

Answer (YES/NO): NO